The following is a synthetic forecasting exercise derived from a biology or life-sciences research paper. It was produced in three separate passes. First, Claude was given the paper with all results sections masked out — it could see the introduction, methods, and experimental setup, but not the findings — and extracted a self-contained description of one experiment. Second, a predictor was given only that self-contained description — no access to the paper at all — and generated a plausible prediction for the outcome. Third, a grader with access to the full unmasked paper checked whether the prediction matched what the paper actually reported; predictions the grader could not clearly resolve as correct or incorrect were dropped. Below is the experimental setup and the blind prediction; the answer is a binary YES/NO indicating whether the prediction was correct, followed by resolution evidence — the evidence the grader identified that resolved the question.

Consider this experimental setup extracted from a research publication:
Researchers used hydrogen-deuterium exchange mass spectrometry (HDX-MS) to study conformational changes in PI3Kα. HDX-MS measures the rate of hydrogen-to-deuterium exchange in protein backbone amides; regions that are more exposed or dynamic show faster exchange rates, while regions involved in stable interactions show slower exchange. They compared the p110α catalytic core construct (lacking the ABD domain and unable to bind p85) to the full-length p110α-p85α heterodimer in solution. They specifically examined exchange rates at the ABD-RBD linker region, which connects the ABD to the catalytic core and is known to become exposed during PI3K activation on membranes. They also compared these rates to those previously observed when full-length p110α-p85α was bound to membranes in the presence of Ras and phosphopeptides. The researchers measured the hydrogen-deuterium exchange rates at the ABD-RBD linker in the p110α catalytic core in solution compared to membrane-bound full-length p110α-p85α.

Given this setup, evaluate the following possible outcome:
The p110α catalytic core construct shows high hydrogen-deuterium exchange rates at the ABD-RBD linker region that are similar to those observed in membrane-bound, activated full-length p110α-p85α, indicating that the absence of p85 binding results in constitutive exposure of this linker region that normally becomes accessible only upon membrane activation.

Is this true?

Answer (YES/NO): YES